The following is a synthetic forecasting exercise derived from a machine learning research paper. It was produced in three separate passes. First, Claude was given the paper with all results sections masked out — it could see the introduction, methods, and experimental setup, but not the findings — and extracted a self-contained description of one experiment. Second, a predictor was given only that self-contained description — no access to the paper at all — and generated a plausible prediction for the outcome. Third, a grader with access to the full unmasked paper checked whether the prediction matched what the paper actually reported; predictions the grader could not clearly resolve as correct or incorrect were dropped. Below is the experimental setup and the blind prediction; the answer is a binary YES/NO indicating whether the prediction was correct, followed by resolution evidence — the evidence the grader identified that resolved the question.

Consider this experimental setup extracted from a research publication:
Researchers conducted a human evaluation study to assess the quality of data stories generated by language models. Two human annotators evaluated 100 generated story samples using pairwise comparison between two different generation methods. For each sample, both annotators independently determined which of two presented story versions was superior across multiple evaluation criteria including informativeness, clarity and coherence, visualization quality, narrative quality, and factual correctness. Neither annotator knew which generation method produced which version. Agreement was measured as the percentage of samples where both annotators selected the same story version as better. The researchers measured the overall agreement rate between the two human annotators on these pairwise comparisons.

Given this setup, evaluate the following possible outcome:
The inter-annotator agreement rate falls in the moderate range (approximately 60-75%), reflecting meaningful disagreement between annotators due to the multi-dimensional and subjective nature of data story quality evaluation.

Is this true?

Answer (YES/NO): NO